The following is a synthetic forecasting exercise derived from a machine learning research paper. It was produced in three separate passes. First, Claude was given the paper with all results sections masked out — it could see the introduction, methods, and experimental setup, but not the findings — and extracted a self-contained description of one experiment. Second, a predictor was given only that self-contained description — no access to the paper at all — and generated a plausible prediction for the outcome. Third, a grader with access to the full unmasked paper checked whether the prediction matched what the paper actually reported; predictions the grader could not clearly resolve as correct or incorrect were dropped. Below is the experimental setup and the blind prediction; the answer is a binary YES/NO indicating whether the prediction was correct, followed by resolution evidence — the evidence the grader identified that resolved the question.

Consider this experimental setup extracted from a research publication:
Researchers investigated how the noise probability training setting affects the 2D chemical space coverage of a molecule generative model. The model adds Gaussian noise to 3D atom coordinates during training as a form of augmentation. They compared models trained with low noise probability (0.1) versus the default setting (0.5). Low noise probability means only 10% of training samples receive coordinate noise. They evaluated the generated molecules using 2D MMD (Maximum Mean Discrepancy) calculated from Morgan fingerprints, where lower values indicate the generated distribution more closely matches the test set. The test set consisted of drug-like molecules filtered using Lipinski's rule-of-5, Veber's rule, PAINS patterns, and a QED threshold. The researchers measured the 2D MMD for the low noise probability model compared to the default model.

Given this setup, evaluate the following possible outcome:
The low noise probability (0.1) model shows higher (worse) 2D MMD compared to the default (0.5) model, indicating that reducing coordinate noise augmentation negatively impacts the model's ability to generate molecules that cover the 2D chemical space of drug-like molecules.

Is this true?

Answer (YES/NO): YES